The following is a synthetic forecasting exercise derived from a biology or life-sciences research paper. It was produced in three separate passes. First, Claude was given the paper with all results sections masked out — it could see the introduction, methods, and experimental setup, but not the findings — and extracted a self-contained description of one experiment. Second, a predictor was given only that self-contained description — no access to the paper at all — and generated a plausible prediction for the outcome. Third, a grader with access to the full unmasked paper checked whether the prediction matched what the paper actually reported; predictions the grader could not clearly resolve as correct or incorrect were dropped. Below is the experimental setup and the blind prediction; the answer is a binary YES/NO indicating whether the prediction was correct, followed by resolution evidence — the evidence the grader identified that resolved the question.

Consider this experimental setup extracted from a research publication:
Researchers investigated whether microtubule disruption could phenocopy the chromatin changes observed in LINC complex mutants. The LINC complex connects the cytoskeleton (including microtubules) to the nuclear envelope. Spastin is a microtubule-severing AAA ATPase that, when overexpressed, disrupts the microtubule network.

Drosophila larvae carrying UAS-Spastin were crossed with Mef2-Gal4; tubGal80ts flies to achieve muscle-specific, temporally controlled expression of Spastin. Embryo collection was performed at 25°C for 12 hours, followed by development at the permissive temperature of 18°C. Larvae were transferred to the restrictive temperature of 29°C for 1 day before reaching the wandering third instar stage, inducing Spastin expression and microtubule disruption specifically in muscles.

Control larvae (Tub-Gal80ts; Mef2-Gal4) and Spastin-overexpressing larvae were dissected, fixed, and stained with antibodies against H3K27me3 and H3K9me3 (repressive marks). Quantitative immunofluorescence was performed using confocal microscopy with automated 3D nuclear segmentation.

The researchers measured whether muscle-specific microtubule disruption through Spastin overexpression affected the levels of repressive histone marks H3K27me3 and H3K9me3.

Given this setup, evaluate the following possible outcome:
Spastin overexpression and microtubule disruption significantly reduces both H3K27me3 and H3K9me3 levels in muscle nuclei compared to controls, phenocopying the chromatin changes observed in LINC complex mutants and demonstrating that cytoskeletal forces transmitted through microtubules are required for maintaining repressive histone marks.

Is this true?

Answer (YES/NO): NO